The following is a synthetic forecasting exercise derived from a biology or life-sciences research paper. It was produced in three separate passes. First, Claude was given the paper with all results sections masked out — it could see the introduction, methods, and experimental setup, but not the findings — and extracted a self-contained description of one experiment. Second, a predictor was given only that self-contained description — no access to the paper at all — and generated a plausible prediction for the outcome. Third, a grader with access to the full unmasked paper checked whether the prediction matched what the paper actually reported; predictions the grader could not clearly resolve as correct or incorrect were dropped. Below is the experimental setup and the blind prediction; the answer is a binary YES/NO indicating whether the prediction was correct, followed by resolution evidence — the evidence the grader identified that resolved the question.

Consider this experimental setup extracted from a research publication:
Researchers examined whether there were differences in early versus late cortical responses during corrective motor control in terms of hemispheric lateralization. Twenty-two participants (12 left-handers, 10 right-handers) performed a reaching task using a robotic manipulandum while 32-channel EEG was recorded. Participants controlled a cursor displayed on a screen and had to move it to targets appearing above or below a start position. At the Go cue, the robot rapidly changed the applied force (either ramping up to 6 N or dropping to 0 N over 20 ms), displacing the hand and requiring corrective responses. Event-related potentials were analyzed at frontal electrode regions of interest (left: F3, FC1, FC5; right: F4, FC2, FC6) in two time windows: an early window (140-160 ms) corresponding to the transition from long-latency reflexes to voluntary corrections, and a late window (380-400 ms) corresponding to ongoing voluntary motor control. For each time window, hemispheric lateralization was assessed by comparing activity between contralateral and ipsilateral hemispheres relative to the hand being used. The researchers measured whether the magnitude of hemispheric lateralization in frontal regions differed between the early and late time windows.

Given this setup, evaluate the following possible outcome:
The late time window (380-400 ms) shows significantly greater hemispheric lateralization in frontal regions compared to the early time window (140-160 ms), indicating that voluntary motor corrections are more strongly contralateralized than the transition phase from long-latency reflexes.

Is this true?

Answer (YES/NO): NO